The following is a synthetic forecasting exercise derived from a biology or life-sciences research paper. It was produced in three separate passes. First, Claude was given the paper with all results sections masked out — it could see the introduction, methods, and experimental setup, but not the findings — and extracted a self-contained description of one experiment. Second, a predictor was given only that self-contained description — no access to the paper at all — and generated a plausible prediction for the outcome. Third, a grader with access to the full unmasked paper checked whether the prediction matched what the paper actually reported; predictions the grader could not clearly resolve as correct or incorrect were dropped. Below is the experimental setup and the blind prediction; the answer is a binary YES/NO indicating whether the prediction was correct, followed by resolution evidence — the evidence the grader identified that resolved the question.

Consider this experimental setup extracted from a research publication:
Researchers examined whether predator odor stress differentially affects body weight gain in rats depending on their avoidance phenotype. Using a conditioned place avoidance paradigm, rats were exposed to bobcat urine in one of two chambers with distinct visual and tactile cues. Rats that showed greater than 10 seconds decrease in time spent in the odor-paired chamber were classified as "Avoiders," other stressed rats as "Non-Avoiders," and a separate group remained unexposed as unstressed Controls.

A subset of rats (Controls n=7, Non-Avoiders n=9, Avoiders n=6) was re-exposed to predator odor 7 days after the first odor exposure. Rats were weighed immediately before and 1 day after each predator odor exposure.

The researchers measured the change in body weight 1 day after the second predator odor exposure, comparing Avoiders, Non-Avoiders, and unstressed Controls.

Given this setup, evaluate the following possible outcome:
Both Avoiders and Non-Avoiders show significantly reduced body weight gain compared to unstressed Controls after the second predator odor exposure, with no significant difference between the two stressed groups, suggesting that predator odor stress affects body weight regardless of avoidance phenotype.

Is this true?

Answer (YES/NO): NO